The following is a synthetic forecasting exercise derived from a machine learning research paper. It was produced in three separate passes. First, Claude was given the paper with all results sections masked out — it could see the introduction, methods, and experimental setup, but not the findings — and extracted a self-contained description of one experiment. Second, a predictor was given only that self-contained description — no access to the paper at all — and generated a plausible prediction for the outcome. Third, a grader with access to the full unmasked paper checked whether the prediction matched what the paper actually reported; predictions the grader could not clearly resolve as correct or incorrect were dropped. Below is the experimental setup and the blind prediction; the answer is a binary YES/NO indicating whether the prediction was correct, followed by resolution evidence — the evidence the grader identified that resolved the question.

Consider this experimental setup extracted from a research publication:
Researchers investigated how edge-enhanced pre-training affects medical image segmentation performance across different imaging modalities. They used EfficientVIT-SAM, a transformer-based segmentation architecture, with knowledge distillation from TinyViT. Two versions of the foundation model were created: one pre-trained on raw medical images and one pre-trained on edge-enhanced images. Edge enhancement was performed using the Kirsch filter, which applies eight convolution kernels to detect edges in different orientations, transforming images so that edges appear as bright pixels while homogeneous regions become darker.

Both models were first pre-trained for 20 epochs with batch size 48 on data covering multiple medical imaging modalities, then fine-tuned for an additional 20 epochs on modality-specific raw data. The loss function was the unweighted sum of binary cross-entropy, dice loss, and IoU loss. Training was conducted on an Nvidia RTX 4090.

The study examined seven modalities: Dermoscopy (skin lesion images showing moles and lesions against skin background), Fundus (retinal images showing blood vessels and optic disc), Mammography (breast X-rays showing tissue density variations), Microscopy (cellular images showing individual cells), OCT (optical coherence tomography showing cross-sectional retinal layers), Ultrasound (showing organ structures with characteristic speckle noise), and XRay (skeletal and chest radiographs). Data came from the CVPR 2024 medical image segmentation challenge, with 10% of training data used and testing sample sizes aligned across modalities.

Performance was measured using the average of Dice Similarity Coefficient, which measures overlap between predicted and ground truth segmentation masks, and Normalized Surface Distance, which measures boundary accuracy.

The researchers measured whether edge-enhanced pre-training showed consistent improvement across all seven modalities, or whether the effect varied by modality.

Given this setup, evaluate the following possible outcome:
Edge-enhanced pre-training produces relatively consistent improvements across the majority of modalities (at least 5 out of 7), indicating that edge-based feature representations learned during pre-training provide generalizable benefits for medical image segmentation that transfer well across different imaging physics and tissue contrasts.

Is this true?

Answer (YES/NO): NO